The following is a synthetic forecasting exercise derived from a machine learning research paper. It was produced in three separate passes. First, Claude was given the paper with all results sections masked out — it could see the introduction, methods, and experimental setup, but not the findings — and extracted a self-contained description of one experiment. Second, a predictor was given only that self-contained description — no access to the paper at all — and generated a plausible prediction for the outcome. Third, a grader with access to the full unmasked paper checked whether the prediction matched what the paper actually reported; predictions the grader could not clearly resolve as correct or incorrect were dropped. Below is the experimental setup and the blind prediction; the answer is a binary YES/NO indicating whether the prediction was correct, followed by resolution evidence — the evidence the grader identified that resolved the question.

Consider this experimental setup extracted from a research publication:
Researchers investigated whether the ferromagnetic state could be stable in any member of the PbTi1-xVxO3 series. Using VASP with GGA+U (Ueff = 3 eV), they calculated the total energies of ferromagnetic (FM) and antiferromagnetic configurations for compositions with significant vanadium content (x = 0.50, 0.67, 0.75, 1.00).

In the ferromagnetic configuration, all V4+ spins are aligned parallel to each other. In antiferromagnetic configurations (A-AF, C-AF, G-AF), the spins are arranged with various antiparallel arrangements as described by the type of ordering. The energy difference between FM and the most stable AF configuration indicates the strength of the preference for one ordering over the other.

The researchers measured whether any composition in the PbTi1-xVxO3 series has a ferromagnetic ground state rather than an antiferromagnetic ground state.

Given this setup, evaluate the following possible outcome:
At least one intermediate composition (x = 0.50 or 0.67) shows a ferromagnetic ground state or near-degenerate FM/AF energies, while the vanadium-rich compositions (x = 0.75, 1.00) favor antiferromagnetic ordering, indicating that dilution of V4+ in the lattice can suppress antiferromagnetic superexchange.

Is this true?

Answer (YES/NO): NO